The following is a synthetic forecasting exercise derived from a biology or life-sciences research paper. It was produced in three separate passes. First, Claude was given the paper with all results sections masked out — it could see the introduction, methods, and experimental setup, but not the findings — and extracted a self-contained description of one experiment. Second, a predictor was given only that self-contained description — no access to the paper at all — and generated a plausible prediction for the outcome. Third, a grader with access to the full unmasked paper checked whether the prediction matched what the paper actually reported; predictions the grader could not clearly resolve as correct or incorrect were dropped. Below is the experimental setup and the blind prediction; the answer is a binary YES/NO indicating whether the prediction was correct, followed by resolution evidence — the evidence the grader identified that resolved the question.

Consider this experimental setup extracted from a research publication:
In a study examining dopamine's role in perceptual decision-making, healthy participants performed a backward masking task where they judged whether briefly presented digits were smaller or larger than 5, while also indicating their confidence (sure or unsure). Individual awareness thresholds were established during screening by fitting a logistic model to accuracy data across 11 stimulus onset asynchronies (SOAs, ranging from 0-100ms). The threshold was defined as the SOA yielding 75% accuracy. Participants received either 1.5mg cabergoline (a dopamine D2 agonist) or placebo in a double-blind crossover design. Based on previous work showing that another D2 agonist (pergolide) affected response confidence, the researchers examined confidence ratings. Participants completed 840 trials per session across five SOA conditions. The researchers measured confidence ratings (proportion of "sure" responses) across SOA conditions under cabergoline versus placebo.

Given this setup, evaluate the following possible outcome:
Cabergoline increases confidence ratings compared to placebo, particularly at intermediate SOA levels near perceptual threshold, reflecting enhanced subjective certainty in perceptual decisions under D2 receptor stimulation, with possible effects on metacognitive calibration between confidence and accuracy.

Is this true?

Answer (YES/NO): NO